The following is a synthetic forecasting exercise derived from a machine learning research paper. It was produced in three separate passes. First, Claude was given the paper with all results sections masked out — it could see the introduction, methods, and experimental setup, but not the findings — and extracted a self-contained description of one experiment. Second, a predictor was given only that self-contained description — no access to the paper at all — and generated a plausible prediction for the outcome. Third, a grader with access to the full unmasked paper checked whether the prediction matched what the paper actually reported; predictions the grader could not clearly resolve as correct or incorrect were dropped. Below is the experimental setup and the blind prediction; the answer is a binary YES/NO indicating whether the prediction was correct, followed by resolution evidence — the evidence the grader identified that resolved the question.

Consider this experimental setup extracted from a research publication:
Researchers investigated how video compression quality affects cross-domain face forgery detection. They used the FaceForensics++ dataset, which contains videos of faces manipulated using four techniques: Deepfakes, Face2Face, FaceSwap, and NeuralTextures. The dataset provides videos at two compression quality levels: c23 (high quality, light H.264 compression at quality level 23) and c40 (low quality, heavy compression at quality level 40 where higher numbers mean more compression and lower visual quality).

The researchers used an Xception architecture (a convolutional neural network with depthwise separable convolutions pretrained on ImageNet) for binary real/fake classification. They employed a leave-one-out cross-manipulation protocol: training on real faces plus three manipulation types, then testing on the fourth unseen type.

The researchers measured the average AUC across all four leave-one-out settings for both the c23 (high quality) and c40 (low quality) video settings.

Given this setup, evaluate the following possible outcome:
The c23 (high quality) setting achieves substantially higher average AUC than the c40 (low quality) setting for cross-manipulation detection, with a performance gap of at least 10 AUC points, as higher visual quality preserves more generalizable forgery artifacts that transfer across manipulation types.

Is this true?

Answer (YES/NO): NO